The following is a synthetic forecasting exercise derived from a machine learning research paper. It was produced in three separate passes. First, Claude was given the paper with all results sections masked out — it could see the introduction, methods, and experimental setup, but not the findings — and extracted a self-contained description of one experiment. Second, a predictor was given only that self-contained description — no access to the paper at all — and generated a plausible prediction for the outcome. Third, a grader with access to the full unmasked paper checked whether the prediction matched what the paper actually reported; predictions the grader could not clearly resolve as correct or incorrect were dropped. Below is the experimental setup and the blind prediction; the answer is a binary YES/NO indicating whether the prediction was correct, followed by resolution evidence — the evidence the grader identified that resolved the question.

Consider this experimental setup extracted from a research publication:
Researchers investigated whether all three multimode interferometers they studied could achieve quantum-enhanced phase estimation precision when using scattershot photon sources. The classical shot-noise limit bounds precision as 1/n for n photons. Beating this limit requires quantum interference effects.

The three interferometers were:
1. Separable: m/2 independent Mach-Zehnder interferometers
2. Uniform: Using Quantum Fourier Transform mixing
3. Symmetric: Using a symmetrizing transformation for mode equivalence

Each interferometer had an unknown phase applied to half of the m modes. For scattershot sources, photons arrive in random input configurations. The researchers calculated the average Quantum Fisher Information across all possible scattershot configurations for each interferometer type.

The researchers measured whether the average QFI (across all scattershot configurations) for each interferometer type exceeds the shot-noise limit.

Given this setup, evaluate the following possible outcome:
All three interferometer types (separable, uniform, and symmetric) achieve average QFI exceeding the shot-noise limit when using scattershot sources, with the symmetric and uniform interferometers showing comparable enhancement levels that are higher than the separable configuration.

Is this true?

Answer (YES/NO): NO